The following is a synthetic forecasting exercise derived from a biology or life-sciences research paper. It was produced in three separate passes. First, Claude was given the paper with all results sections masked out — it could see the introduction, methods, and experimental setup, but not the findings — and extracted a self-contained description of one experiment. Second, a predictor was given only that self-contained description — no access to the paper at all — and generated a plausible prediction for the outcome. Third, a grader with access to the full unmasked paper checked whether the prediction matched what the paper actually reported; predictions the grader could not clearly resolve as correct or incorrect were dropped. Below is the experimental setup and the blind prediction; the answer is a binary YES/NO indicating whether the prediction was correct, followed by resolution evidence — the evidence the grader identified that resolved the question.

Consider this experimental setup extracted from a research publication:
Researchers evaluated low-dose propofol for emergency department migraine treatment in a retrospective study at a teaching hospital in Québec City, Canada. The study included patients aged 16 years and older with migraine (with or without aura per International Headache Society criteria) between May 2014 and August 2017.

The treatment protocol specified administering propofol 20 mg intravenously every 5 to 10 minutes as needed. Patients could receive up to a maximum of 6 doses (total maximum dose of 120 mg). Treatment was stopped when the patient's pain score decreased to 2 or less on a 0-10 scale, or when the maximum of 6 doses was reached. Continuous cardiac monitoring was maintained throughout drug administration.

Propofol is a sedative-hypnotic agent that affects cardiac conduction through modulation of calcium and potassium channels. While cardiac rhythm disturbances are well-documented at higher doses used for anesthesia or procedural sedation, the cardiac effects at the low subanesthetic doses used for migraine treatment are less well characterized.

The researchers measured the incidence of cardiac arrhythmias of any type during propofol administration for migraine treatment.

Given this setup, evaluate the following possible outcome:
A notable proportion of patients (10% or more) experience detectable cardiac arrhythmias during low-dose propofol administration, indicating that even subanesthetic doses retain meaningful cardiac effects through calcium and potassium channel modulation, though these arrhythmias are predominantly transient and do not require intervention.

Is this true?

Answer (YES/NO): NO